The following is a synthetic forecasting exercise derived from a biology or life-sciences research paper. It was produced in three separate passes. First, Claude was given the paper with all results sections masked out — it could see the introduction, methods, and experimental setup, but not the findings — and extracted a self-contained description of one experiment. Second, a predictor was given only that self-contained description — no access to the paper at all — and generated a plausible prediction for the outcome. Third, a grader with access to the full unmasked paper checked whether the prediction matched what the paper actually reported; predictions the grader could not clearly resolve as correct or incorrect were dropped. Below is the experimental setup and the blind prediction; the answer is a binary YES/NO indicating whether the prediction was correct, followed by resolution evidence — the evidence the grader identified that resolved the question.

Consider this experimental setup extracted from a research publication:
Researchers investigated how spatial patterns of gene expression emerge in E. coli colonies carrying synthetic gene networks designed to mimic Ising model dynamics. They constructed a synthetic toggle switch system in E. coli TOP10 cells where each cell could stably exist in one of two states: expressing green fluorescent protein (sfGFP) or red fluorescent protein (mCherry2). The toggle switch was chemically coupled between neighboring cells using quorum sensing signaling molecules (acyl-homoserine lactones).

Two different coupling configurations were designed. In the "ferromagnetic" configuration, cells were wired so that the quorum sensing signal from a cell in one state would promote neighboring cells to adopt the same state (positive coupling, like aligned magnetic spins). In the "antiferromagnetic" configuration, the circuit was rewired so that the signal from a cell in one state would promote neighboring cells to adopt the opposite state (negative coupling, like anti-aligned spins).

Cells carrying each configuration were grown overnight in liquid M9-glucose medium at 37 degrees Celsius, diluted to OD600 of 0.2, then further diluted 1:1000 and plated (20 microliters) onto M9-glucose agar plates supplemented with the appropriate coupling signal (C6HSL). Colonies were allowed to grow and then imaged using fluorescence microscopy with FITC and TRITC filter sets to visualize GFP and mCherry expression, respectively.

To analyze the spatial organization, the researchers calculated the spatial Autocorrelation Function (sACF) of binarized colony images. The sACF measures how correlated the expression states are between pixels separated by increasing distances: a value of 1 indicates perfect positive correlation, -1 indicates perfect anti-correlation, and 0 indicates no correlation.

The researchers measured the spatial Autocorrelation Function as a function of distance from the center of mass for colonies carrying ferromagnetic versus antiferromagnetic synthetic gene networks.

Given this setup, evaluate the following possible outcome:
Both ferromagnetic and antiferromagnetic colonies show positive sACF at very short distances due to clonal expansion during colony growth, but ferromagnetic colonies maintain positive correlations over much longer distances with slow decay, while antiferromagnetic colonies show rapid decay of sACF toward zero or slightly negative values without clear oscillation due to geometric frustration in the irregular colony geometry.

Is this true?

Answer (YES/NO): NO